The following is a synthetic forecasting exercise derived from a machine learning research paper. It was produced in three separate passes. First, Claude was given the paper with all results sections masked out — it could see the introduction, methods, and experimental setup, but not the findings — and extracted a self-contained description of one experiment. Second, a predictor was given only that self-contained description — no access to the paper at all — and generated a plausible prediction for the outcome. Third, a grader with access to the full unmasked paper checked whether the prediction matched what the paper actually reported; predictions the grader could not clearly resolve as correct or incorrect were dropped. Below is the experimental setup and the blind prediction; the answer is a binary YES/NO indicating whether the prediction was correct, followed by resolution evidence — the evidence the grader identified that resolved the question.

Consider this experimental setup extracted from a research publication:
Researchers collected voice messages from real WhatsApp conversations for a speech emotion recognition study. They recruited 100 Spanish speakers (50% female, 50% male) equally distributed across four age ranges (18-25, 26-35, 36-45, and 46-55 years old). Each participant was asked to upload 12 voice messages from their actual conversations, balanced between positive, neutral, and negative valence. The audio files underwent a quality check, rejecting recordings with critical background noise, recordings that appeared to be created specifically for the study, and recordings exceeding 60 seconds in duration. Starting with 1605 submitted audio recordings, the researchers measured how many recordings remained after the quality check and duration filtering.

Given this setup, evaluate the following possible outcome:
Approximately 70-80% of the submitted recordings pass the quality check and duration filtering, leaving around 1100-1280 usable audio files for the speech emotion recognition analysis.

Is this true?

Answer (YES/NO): NO